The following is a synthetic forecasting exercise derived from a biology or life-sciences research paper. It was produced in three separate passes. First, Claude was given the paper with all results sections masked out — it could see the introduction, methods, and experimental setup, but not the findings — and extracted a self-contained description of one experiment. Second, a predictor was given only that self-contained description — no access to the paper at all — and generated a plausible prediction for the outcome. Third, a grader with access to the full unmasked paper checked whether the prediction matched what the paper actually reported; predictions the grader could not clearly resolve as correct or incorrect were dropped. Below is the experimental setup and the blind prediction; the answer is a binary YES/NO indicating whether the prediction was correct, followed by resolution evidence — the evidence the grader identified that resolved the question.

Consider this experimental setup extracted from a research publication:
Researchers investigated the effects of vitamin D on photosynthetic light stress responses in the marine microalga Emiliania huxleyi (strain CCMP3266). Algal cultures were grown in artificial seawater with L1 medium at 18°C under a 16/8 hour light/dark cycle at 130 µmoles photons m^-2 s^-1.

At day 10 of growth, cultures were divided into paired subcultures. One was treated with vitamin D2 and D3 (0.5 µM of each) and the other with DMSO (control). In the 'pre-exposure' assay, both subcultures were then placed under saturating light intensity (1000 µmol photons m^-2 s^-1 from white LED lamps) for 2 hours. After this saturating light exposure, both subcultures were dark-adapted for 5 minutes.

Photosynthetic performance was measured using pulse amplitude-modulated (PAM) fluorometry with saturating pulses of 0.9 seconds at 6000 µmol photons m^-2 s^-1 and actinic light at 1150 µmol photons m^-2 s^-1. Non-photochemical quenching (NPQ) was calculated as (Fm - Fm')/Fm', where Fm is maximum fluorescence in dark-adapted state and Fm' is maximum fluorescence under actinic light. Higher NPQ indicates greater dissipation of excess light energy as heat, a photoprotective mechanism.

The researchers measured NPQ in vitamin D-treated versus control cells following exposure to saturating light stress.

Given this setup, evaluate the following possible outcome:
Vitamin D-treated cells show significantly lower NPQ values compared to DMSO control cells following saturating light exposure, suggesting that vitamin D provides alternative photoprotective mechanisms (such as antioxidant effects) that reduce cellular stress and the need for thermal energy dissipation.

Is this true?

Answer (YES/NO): NO